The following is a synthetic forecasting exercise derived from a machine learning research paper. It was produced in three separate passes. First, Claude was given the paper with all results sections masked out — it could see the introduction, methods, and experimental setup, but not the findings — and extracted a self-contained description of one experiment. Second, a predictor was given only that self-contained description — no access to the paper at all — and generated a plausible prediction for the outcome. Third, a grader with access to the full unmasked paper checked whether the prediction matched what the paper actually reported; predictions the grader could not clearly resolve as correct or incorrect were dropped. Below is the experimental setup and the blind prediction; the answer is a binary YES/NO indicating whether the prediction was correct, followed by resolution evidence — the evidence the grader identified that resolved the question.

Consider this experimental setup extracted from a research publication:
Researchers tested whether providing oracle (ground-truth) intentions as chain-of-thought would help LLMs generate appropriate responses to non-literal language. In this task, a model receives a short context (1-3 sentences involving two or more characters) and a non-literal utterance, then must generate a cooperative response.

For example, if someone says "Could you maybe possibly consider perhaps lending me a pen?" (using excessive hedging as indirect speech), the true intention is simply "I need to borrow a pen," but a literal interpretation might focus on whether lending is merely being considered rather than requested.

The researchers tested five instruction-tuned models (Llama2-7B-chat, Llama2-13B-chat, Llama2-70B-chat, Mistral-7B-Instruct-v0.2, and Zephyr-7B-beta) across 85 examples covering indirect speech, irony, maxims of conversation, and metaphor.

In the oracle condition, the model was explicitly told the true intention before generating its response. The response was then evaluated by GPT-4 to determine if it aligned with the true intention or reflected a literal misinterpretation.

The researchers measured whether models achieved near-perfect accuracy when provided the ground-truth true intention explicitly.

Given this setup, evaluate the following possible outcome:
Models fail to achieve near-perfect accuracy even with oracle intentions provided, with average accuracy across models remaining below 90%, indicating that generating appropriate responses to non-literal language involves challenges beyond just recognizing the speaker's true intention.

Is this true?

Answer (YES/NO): YES